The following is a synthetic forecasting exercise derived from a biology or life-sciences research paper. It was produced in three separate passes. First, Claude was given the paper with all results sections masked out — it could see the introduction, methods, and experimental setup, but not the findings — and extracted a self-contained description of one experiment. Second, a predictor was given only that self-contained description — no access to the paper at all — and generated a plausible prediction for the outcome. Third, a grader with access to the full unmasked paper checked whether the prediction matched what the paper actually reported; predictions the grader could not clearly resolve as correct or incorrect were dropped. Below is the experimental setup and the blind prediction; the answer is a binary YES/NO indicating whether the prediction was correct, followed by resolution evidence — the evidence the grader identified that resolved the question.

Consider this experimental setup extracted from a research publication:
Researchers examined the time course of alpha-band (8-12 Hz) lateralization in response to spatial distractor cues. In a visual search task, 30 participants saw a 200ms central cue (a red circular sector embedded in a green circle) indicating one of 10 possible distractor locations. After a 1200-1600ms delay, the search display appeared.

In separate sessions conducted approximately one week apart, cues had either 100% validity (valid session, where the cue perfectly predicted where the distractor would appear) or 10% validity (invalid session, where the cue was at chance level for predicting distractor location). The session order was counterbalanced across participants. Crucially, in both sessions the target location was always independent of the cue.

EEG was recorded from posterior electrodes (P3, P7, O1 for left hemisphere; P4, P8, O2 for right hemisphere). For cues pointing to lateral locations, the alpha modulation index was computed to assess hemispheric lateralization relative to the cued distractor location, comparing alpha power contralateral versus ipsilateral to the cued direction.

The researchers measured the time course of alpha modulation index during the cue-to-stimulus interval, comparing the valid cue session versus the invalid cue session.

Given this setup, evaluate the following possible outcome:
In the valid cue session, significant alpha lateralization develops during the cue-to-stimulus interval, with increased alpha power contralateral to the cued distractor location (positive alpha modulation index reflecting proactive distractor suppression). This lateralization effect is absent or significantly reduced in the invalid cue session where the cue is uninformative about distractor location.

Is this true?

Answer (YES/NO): NO